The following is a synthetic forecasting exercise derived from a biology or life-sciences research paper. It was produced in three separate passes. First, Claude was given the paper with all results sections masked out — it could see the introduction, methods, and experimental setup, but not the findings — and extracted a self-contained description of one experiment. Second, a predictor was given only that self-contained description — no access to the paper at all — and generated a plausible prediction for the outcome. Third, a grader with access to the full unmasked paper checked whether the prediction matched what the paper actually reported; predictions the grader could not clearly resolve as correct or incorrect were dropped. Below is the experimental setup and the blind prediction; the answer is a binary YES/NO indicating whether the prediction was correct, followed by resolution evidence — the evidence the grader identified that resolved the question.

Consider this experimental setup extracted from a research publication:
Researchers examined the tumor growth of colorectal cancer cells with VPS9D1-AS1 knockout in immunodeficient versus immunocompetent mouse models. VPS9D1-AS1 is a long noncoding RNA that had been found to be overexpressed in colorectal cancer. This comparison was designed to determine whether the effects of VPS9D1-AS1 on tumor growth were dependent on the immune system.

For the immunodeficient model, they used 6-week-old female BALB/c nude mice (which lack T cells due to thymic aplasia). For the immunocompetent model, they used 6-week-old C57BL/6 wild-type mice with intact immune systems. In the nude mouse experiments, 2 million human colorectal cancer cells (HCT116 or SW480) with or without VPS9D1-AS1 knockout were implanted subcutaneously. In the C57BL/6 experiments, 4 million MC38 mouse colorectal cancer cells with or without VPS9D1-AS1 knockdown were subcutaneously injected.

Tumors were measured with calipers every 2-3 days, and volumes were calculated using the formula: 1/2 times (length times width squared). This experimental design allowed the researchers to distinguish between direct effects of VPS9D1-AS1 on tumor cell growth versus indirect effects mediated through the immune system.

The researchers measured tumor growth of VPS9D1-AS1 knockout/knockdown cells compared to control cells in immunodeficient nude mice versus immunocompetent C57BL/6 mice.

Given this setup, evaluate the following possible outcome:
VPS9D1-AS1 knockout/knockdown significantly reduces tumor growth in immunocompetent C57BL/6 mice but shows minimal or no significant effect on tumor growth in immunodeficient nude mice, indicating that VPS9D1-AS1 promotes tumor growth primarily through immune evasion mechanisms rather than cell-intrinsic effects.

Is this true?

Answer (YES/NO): NO